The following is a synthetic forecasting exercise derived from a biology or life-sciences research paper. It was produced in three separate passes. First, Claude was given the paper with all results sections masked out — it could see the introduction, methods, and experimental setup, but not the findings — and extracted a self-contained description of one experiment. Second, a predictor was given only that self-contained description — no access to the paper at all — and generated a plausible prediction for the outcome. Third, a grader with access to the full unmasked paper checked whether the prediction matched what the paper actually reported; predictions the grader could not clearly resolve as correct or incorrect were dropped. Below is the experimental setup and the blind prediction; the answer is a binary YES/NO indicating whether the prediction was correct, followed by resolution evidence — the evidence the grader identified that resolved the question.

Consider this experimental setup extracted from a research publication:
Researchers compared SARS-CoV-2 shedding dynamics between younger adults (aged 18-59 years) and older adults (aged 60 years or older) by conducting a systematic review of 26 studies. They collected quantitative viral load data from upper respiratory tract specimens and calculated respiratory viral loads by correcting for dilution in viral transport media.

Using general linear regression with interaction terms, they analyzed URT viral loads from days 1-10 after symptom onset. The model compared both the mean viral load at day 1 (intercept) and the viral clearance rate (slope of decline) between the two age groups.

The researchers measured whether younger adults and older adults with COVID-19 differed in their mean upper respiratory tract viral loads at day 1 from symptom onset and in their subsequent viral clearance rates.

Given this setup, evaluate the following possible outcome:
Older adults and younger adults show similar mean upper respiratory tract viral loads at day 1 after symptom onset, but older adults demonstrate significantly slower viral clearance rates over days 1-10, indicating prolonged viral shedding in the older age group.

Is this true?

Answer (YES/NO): NO